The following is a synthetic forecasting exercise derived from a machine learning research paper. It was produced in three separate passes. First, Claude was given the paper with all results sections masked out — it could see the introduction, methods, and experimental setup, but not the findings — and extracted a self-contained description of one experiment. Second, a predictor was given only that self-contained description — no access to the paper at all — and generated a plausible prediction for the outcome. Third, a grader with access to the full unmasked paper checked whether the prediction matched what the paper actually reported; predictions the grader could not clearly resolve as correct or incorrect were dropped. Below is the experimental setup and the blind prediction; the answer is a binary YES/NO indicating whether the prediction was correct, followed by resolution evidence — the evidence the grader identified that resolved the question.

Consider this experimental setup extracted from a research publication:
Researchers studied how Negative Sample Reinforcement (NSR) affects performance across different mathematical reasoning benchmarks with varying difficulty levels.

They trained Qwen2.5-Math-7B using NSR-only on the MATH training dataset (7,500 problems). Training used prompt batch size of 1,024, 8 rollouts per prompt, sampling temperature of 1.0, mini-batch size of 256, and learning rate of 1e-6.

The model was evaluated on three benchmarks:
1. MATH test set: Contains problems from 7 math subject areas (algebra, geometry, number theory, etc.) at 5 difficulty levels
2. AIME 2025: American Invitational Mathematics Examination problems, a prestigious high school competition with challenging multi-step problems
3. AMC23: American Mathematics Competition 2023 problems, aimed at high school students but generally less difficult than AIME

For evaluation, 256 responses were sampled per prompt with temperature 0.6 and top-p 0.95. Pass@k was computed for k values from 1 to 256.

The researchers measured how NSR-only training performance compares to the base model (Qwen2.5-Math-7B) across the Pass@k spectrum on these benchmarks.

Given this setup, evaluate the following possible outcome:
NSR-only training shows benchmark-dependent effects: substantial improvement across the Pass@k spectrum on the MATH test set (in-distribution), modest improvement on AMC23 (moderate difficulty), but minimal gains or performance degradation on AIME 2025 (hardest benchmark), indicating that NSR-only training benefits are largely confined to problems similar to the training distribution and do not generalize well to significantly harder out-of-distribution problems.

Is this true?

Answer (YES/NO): NO